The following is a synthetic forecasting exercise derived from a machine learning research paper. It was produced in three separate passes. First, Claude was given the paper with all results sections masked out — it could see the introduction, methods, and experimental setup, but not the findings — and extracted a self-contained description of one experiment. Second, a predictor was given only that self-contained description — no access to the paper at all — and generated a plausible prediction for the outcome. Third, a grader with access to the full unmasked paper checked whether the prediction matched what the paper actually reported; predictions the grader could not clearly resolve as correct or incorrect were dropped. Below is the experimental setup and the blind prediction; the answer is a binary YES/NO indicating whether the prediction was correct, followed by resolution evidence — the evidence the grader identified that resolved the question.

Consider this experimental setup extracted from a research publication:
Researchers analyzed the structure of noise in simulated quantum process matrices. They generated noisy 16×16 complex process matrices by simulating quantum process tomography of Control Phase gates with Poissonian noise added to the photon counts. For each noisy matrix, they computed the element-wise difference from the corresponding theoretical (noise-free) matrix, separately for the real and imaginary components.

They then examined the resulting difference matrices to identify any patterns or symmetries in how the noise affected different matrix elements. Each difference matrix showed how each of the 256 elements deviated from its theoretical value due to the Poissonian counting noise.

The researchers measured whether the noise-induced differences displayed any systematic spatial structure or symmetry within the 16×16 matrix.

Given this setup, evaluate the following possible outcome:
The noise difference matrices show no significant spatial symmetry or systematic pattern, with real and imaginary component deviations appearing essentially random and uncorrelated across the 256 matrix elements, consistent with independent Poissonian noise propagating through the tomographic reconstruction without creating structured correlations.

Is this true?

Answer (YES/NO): NO